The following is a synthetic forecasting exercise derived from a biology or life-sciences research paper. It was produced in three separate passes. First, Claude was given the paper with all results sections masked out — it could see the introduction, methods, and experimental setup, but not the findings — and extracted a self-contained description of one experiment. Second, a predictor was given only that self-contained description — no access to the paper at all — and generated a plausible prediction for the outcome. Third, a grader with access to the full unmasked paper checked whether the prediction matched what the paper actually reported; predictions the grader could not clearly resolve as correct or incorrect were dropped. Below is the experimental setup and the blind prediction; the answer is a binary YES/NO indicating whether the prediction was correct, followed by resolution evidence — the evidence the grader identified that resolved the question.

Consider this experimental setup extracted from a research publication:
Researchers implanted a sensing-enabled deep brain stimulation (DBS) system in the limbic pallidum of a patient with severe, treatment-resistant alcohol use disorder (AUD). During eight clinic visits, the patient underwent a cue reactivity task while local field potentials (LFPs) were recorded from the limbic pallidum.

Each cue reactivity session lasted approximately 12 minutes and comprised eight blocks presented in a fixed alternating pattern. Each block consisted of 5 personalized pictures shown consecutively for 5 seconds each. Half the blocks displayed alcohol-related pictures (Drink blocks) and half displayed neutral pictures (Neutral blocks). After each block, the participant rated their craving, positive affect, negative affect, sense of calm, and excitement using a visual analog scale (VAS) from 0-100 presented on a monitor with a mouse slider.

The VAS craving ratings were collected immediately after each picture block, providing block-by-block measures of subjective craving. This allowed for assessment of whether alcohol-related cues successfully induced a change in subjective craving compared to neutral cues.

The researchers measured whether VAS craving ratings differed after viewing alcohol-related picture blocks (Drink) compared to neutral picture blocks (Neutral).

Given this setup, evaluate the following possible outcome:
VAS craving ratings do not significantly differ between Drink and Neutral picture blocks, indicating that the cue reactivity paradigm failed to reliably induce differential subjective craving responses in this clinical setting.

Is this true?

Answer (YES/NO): YES